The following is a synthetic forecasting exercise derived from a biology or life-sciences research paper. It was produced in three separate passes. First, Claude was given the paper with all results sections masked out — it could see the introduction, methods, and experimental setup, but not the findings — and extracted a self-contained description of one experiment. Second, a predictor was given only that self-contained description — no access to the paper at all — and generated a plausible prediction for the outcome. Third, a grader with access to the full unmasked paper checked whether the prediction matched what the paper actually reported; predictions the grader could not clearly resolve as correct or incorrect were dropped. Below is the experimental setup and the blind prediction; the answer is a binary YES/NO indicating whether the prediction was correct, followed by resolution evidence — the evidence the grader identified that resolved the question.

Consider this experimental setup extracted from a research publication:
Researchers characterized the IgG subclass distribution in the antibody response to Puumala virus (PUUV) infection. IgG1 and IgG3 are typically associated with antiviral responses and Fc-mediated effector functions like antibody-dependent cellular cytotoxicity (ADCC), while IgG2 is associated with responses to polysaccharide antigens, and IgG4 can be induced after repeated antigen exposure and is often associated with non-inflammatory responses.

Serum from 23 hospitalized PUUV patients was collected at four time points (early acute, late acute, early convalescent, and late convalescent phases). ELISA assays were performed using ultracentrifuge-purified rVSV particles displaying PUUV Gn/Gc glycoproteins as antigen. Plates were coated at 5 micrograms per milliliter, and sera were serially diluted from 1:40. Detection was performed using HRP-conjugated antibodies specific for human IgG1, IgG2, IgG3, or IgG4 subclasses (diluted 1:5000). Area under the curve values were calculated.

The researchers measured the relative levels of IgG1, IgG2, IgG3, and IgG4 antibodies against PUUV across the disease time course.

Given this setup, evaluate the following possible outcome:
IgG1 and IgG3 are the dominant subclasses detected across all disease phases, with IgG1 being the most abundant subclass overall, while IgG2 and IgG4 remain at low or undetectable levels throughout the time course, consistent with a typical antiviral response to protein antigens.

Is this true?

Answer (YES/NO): NO